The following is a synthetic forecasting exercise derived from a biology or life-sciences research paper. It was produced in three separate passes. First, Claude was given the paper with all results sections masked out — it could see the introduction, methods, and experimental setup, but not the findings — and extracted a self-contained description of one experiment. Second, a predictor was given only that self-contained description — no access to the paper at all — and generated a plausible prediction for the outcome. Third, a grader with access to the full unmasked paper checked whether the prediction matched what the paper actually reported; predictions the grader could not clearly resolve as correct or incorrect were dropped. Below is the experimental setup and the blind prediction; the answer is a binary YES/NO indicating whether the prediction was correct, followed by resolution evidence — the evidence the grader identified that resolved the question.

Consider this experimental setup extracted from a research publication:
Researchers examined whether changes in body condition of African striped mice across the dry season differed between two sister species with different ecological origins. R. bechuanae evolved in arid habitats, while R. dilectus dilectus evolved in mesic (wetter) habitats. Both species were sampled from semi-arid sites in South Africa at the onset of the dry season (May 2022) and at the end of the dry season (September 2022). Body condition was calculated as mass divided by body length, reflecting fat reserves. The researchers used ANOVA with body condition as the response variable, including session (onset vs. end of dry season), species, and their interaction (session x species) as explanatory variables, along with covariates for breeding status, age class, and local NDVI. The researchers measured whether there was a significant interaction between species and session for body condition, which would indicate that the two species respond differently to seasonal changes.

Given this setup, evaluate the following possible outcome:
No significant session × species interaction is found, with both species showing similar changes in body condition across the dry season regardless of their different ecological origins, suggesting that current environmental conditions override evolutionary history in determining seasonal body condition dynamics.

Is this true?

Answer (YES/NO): YES